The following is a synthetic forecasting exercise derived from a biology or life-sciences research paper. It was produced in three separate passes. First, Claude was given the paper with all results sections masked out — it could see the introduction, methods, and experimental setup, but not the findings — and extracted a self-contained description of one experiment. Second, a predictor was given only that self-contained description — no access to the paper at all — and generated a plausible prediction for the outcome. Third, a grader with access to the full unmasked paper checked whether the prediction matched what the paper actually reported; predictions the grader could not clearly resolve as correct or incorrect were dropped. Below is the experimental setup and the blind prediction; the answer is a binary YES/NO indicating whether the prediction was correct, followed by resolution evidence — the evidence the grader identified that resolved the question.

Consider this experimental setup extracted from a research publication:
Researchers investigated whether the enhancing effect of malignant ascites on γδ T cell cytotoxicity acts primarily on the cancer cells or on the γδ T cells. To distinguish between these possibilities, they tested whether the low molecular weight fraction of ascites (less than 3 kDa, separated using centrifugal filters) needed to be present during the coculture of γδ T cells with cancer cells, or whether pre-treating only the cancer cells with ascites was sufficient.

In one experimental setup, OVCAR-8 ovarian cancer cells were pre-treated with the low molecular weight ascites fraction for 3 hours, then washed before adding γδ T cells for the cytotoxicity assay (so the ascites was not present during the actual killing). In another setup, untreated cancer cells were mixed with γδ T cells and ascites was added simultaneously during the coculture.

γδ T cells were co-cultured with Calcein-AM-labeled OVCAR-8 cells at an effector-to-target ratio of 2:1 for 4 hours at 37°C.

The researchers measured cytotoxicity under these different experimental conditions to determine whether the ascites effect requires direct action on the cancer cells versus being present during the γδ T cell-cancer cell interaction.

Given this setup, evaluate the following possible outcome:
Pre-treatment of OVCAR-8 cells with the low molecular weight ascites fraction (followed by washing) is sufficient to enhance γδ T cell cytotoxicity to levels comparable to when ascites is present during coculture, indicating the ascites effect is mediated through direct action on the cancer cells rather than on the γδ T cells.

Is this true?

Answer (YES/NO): YES